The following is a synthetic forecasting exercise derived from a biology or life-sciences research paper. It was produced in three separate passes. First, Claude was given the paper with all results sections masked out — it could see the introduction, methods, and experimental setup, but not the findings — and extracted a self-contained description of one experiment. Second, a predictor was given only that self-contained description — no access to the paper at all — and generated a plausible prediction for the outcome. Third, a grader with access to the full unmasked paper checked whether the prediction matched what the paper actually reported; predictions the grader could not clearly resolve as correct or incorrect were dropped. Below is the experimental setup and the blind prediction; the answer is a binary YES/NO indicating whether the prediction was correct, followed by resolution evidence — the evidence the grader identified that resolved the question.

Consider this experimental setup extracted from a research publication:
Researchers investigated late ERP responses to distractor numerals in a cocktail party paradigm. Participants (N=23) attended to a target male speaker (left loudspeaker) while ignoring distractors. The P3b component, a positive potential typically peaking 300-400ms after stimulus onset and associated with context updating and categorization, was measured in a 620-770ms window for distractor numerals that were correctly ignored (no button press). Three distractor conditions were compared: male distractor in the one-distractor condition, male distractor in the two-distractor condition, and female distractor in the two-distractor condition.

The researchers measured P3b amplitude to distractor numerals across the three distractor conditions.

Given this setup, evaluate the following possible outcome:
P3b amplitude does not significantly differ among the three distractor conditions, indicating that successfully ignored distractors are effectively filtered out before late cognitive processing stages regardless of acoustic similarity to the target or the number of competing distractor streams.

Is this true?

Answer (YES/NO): YES